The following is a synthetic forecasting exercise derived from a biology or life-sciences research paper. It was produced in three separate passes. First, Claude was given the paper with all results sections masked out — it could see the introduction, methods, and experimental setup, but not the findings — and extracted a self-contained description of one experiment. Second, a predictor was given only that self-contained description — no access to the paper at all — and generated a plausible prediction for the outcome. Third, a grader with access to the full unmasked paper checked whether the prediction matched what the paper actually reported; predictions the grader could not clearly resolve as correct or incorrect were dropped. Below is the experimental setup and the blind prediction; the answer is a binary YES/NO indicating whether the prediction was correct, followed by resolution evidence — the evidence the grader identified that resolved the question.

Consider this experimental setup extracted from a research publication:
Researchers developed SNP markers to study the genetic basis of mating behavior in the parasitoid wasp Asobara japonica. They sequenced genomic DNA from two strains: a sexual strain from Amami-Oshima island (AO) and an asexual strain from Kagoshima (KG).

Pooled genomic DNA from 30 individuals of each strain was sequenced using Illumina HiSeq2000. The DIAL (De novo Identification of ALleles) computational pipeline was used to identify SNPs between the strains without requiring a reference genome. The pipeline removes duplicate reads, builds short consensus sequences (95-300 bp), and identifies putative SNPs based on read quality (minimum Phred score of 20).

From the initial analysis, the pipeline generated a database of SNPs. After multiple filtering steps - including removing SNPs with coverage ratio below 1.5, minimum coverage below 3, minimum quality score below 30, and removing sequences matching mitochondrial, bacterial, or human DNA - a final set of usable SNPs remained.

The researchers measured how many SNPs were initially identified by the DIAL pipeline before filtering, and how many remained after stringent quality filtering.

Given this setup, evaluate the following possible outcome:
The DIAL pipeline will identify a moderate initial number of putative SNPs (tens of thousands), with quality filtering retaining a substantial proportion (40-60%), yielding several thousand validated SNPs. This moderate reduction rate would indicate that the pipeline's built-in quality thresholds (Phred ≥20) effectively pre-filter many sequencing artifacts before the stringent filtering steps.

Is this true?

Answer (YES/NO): NO